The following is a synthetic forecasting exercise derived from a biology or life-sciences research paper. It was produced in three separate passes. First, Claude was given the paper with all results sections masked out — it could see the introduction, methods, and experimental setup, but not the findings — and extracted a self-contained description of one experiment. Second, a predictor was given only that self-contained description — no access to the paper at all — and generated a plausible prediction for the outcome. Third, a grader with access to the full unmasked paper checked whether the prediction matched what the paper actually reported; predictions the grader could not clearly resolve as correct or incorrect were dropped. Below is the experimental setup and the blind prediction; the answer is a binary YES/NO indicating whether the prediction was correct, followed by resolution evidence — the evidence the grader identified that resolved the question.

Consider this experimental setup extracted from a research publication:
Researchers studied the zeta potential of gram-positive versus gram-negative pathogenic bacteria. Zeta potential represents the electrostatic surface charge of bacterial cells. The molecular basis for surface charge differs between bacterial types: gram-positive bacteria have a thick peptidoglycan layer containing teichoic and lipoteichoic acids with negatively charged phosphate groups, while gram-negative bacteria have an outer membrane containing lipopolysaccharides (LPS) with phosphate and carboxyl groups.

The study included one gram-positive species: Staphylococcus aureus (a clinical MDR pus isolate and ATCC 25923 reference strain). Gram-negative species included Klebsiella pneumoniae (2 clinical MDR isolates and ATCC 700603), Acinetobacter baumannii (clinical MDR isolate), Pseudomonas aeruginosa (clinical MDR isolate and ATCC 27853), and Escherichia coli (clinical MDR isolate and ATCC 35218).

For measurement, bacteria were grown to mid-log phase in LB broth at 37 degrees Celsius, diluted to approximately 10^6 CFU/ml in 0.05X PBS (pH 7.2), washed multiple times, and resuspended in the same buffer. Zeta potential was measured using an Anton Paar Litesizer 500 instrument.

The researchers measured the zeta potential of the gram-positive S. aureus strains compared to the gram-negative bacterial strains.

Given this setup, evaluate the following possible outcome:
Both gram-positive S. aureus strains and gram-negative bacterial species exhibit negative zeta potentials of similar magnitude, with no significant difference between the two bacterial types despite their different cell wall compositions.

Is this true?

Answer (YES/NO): YES